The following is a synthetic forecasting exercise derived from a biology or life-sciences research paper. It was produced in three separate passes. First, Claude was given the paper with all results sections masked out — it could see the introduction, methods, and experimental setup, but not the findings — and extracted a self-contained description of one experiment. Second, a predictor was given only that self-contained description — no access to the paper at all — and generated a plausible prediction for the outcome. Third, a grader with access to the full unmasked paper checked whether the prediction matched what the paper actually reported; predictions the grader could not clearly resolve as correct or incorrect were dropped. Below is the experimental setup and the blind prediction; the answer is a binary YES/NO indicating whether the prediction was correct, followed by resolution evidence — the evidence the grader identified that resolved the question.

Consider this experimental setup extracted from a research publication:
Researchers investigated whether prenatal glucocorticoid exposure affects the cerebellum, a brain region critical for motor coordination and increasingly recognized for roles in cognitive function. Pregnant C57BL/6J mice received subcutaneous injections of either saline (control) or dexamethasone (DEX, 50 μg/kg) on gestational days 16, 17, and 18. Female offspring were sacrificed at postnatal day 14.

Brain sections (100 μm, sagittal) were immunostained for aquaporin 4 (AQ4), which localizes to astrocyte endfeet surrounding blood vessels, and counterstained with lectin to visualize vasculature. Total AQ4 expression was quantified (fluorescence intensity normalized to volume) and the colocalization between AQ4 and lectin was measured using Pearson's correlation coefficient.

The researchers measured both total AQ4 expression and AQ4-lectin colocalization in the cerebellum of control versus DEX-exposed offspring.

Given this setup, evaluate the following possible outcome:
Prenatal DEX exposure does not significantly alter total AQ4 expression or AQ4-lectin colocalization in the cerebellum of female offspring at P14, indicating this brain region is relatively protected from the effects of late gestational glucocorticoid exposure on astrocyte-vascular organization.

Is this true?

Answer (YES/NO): YES